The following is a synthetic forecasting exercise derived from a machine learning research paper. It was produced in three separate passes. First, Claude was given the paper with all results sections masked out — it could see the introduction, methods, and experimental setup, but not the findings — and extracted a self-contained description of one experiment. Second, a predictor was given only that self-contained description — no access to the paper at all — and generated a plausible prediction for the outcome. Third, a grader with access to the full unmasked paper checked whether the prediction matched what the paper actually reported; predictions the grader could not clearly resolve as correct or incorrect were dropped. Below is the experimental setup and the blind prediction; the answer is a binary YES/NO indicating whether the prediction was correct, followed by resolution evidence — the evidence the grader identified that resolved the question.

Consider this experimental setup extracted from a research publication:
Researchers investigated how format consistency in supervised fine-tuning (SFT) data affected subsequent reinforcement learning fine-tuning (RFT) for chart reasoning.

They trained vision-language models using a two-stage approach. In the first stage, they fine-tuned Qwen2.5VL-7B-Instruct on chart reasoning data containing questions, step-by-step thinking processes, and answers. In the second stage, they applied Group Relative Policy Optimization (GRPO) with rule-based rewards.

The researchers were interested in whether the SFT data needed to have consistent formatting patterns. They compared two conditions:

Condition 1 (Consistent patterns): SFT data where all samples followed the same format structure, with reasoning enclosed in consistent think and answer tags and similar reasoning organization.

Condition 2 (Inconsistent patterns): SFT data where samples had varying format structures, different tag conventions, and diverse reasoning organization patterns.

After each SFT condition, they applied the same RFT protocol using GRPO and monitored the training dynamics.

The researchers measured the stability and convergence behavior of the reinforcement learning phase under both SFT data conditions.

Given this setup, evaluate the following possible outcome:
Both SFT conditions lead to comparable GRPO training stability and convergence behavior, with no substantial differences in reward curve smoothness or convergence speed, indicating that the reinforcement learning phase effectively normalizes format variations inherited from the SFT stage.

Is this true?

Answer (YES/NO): NO